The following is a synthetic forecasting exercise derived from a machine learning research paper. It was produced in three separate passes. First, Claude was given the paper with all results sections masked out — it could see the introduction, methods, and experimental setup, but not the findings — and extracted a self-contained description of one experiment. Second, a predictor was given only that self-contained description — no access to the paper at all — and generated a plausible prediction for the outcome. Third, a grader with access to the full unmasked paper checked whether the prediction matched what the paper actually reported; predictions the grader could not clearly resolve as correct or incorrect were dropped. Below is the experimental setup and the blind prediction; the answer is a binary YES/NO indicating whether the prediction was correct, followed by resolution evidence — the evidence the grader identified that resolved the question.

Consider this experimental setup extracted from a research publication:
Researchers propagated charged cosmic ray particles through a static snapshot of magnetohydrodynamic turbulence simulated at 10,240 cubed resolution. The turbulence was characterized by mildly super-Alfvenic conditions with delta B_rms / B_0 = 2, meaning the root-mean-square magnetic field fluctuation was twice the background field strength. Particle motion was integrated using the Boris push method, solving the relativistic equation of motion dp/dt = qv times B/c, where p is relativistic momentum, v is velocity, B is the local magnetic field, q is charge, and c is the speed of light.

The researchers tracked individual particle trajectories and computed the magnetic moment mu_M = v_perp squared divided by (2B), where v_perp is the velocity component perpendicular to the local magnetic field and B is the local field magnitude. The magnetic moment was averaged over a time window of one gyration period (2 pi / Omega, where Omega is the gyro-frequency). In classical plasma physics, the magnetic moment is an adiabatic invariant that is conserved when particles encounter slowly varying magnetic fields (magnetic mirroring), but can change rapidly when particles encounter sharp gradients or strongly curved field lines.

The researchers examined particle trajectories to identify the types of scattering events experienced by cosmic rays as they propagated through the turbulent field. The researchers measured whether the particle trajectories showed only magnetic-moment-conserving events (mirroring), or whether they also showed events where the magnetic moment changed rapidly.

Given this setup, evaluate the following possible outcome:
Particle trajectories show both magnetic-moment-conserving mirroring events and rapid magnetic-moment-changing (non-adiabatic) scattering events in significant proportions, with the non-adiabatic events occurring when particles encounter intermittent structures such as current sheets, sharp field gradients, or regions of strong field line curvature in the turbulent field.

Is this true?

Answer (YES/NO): YES